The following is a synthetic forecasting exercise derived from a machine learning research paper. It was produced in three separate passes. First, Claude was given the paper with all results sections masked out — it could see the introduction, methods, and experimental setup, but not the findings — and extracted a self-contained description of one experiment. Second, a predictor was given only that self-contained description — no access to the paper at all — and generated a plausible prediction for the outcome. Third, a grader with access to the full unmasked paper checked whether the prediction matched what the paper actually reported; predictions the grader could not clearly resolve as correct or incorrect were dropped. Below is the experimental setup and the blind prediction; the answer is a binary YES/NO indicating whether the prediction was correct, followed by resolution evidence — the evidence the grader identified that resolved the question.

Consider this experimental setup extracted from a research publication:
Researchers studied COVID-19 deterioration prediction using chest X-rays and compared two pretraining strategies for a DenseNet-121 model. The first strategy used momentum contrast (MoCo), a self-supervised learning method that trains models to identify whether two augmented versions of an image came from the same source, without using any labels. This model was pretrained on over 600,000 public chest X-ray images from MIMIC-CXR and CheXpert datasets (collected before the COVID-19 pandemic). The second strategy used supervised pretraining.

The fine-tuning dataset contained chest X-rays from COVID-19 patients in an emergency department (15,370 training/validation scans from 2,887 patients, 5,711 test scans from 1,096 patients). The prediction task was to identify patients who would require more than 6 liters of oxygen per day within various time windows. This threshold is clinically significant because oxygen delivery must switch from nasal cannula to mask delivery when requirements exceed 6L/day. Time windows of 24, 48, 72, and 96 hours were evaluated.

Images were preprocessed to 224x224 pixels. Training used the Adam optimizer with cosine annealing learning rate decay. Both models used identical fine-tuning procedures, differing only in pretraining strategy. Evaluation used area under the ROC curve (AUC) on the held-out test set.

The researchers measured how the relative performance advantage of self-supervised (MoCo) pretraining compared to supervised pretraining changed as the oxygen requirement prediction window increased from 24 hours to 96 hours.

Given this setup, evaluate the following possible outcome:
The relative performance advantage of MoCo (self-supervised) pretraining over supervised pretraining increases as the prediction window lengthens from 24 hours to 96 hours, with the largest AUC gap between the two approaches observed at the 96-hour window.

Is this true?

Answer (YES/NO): NO